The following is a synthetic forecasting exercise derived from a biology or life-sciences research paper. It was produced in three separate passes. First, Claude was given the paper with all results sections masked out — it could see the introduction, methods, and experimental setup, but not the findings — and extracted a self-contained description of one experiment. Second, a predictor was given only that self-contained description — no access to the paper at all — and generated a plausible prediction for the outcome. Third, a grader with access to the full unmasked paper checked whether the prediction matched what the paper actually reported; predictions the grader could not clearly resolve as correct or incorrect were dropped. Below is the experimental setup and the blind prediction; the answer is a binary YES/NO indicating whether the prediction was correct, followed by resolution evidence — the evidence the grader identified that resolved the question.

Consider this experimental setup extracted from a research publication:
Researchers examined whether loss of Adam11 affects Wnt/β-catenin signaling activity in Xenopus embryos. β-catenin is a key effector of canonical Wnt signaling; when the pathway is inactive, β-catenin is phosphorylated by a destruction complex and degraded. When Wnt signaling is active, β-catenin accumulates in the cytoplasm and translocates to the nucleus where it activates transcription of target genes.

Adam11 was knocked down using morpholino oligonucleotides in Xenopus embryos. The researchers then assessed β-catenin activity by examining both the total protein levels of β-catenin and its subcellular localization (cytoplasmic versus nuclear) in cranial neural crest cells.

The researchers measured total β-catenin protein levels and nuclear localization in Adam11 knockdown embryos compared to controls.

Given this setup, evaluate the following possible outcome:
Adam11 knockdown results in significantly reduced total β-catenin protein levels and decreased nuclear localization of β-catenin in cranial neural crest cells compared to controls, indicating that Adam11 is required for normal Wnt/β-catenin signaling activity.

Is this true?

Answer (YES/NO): NO